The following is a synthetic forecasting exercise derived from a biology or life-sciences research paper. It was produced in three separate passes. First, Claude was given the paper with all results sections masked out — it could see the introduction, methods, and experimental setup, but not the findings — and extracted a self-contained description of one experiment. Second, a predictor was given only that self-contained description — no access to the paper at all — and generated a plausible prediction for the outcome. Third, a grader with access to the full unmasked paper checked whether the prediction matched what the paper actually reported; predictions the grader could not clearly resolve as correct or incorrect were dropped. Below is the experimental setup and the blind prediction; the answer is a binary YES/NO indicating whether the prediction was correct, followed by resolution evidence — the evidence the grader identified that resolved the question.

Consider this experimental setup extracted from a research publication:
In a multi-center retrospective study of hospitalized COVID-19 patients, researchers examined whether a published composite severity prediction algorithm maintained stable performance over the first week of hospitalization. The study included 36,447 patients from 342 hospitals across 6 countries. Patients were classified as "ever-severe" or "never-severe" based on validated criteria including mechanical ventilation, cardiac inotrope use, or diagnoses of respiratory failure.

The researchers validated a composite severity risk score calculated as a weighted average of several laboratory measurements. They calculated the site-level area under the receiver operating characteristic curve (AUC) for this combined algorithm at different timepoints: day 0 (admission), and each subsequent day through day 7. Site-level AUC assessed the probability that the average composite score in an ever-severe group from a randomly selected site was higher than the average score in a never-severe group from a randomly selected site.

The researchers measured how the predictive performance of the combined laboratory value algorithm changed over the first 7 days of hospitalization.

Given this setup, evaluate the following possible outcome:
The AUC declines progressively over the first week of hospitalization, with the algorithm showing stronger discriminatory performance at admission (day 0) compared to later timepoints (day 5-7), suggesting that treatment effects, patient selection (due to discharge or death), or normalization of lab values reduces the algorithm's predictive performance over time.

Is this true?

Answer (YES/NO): NO